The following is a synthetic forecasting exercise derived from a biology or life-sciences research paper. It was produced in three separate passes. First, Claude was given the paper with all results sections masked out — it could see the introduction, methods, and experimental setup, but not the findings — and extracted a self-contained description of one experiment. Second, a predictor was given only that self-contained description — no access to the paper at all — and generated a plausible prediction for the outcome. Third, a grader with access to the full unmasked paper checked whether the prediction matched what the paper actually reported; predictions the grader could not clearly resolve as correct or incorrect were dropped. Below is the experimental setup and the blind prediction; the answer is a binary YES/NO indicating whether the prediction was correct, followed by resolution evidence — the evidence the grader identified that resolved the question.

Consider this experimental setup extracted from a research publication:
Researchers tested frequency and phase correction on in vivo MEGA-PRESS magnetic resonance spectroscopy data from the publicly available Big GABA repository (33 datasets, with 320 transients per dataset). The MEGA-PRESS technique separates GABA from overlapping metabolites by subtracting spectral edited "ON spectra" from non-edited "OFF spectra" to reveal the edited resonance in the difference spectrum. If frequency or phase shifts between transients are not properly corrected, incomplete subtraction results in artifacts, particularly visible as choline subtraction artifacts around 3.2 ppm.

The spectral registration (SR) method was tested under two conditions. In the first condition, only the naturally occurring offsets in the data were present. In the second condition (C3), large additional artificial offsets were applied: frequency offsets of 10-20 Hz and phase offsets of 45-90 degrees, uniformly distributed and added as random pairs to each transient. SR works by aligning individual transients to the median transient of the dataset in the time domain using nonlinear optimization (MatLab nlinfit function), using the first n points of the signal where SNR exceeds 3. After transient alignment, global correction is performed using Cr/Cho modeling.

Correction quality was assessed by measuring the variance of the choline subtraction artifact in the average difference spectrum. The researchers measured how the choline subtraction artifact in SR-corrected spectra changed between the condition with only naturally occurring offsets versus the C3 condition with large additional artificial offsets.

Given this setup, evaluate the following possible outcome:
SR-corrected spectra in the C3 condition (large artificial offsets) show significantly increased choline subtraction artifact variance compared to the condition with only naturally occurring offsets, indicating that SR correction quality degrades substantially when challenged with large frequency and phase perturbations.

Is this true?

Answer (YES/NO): YES